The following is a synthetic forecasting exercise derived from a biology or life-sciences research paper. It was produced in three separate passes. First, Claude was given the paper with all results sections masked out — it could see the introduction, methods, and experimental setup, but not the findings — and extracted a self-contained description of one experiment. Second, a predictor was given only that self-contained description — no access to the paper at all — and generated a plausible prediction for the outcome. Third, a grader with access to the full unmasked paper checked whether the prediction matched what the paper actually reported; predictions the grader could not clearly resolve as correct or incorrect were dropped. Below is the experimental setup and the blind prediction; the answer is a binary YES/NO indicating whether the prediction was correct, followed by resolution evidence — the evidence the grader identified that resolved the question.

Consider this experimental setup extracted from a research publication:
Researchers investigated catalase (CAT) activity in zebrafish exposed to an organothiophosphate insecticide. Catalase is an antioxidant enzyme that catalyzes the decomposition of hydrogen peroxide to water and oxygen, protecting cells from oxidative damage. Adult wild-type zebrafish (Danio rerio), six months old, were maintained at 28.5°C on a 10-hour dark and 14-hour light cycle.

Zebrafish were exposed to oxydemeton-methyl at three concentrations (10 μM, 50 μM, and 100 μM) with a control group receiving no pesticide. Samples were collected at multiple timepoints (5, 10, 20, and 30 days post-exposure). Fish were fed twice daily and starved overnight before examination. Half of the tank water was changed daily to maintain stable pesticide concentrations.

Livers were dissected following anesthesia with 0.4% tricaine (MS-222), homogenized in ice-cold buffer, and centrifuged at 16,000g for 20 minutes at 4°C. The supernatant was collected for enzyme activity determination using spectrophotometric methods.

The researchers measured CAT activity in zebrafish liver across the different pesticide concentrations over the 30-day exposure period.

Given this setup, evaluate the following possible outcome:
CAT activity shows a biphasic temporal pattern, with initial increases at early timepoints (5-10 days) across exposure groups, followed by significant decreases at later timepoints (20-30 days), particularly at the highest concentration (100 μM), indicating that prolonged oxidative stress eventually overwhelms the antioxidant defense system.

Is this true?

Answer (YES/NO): NO